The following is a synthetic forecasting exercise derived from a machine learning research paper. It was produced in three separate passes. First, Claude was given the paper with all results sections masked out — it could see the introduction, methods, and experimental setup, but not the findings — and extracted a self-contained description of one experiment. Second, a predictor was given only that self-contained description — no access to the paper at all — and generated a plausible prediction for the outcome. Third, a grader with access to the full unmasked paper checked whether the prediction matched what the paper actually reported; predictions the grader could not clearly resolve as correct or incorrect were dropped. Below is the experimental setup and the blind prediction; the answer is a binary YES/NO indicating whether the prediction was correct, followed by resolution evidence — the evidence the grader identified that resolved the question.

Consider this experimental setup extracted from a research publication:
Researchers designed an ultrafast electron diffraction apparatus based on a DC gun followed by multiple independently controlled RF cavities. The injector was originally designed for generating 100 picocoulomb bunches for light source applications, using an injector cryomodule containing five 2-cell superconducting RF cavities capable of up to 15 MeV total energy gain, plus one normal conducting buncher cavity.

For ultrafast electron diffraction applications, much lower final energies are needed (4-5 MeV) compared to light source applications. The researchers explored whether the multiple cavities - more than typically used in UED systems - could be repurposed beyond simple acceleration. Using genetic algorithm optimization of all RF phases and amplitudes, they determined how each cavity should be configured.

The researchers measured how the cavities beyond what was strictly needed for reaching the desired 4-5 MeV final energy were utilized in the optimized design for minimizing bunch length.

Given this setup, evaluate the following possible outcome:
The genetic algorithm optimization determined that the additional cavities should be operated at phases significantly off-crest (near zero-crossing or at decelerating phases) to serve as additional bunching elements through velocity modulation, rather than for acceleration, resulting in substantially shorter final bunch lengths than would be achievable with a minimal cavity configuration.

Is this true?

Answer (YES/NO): YES